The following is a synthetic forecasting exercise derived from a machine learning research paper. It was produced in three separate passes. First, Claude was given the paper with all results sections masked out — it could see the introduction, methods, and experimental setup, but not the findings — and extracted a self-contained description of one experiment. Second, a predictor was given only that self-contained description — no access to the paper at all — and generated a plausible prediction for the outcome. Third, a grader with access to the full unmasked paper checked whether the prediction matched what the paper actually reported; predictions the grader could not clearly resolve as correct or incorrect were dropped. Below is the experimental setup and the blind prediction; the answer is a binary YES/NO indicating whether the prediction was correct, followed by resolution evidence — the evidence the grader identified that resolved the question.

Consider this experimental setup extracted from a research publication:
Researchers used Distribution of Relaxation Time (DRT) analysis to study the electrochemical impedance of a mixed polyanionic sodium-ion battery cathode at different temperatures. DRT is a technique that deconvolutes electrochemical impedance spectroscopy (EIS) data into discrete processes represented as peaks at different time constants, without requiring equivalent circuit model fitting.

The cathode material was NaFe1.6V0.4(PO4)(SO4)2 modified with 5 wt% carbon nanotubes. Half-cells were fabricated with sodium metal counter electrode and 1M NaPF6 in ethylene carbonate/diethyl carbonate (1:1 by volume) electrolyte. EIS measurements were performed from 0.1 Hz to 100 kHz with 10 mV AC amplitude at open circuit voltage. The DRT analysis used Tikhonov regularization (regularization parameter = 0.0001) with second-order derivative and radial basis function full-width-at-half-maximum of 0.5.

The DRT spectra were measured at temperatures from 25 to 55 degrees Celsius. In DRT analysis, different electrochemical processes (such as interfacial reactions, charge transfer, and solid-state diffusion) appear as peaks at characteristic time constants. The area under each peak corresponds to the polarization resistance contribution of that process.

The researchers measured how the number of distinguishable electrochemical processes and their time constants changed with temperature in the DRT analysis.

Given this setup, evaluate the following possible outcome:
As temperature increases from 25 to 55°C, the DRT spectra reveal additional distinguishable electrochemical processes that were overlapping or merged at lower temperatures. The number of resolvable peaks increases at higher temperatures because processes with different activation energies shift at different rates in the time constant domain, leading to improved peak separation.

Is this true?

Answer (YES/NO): NO